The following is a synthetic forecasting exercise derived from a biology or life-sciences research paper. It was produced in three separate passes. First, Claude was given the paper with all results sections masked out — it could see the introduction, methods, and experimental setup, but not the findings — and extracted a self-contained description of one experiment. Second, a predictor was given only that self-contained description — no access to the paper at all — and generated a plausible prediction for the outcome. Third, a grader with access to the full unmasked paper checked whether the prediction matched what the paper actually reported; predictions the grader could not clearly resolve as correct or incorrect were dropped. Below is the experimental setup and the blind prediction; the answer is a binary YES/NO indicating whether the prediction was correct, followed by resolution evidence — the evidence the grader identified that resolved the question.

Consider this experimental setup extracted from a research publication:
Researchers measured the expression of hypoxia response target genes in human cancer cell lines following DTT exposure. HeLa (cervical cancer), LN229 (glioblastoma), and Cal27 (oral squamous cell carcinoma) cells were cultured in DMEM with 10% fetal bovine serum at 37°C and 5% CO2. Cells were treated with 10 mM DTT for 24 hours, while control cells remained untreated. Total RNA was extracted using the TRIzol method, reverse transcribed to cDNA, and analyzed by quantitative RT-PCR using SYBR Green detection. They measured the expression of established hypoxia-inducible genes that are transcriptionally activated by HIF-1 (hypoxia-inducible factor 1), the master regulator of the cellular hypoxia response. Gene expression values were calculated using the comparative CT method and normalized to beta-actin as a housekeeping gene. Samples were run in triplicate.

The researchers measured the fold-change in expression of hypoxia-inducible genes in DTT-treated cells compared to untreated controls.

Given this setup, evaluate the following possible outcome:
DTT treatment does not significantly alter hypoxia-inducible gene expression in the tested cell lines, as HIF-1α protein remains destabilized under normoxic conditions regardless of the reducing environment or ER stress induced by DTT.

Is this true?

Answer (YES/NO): NO